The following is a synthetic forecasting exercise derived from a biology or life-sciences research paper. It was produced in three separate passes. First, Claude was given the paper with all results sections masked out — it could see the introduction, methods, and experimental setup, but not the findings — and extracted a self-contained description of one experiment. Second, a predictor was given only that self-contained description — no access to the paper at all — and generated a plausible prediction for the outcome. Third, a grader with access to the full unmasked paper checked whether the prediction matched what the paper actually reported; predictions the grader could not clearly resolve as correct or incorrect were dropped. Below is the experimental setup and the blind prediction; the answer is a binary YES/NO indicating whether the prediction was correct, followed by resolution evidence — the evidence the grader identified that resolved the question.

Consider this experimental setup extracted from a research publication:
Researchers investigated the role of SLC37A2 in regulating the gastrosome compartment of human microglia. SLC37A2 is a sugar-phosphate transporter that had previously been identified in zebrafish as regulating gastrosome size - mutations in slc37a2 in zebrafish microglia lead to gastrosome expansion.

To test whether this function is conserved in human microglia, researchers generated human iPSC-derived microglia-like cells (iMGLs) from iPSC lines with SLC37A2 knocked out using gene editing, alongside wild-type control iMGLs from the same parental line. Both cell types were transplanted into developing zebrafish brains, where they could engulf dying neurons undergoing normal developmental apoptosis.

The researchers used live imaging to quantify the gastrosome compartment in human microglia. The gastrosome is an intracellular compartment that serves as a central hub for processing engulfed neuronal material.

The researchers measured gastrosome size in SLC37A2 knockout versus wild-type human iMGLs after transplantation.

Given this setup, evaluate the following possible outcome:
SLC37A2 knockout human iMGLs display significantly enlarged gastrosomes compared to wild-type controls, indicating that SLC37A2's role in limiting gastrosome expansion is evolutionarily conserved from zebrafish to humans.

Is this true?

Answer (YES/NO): YES